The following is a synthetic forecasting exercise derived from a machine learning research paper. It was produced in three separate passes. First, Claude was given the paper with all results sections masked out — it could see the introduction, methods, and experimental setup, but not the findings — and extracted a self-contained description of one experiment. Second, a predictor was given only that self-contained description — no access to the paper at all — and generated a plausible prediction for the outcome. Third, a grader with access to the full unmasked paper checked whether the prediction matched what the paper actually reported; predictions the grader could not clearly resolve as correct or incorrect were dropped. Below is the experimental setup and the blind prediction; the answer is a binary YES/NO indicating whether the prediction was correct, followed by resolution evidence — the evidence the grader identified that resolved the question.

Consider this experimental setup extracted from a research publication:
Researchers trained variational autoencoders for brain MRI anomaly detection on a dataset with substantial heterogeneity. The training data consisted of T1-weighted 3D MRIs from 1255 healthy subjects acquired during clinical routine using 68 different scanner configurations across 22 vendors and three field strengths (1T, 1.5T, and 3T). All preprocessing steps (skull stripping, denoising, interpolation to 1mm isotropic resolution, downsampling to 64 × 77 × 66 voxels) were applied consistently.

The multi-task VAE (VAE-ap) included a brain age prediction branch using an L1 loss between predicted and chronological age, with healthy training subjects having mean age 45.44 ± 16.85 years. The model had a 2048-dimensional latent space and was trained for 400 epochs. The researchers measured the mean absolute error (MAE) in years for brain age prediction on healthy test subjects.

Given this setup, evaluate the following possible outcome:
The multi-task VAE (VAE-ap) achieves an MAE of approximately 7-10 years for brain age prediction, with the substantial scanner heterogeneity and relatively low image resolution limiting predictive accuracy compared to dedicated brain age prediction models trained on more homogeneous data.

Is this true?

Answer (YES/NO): YES